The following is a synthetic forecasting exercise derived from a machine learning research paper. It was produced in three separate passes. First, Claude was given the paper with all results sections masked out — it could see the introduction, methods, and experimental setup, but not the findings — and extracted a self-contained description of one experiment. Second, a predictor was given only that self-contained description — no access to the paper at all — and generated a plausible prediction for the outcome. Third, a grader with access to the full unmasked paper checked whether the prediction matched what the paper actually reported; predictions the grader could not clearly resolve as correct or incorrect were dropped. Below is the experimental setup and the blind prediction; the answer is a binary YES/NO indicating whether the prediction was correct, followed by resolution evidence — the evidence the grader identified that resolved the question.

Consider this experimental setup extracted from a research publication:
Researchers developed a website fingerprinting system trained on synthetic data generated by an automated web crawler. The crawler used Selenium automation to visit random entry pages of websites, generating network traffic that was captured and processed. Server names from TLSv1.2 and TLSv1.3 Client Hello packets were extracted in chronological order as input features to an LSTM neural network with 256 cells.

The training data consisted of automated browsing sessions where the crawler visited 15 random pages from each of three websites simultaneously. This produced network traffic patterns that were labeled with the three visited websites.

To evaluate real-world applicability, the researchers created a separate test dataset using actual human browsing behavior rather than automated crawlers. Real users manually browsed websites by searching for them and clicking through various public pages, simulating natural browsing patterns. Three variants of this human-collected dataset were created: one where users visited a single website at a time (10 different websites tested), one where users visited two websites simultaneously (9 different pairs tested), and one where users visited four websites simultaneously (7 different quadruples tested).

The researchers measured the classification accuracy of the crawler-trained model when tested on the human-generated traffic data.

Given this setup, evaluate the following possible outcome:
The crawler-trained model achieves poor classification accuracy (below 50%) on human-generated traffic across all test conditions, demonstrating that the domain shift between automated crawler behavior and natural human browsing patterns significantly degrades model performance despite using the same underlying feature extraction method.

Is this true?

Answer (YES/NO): NO